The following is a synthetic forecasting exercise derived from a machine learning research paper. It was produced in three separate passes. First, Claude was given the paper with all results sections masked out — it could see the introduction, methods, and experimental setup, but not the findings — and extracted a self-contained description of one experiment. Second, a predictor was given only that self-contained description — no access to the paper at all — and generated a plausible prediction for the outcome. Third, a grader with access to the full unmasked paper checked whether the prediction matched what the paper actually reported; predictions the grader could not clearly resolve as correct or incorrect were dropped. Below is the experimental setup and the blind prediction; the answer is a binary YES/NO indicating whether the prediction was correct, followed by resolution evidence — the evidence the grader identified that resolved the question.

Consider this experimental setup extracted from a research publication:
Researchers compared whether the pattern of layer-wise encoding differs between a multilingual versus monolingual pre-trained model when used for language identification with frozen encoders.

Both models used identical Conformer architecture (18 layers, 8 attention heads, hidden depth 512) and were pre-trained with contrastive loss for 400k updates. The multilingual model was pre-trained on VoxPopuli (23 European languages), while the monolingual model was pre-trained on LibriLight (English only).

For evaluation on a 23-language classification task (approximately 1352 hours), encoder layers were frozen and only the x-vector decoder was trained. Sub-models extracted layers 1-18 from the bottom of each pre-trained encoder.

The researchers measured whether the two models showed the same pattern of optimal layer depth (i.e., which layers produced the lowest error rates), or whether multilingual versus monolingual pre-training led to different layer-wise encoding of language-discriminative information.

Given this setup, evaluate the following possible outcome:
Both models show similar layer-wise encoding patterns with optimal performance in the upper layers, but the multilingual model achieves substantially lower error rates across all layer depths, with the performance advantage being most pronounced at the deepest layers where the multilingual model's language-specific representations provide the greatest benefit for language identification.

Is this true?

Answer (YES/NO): NO